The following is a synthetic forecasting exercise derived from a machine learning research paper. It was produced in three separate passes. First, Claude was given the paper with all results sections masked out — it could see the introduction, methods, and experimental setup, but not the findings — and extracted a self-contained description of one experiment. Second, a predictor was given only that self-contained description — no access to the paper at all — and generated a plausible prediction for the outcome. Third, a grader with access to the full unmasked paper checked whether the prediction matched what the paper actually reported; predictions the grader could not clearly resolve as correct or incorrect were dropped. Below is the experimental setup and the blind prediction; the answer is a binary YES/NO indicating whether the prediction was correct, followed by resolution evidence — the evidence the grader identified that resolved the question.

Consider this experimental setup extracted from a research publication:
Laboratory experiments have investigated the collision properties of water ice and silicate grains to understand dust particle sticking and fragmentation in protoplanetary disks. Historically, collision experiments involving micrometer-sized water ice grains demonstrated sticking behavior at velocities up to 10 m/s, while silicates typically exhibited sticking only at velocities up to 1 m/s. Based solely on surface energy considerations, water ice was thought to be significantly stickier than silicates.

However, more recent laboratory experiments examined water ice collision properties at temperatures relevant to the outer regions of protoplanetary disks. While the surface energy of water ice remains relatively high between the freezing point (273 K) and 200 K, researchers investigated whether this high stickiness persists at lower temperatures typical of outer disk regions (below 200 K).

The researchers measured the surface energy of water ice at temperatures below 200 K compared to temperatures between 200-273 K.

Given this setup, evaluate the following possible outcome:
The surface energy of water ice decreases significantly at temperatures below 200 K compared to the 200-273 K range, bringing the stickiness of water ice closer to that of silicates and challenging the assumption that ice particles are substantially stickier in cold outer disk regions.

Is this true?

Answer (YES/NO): YES